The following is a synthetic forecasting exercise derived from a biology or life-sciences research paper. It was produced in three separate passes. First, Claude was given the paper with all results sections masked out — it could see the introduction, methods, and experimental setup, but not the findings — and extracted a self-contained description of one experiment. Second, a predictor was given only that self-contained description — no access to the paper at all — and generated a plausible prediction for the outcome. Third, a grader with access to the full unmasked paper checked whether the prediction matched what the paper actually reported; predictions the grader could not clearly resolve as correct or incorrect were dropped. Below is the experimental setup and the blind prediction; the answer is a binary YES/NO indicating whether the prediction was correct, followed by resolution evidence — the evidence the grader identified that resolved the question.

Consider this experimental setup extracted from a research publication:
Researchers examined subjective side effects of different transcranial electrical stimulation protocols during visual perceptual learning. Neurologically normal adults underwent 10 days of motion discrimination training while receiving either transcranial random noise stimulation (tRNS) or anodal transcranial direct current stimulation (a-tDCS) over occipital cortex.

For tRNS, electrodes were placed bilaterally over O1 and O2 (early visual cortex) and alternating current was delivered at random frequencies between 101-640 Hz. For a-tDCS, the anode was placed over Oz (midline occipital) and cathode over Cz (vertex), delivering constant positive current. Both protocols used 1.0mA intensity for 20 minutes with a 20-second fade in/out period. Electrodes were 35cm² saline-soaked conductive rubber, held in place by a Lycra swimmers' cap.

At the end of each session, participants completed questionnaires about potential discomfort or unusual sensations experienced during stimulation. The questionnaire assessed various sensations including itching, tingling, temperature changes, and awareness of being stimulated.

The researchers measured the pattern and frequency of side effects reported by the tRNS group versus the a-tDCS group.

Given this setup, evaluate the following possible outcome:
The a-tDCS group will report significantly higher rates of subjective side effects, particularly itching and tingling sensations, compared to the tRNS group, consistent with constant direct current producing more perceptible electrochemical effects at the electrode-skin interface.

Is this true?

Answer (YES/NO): NO